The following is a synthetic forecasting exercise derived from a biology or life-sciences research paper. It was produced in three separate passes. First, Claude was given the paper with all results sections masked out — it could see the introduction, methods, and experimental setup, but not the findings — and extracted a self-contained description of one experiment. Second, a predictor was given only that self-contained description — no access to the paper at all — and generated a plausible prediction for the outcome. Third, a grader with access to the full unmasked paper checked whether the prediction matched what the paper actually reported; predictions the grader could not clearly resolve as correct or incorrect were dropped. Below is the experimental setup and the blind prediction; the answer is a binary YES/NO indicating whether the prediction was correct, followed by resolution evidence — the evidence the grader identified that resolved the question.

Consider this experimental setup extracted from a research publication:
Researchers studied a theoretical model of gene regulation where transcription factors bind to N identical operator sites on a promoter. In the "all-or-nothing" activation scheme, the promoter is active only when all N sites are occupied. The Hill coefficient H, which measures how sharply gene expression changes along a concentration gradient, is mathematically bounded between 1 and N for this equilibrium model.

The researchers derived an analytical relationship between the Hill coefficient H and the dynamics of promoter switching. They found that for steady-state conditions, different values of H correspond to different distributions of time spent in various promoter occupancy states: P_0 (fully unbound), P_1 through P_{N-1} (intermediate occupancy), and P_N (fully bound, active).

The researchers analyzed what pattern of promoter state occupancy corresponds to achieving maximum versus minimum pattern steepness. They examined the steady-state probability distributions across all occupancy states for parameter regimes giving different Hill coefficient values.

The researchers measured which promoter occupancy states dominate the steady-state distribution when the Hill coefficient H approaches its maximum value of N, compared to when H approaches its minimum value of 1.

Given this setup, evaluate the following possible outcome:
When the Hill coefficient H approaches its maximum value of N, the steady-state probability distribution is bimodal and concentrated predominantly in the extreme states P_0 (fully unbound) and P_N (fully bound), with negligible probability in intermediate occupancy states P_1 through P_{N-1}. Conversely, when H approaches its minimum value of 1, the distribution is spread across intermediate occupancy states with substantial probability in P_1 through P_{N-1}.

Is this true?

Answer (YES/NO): NO